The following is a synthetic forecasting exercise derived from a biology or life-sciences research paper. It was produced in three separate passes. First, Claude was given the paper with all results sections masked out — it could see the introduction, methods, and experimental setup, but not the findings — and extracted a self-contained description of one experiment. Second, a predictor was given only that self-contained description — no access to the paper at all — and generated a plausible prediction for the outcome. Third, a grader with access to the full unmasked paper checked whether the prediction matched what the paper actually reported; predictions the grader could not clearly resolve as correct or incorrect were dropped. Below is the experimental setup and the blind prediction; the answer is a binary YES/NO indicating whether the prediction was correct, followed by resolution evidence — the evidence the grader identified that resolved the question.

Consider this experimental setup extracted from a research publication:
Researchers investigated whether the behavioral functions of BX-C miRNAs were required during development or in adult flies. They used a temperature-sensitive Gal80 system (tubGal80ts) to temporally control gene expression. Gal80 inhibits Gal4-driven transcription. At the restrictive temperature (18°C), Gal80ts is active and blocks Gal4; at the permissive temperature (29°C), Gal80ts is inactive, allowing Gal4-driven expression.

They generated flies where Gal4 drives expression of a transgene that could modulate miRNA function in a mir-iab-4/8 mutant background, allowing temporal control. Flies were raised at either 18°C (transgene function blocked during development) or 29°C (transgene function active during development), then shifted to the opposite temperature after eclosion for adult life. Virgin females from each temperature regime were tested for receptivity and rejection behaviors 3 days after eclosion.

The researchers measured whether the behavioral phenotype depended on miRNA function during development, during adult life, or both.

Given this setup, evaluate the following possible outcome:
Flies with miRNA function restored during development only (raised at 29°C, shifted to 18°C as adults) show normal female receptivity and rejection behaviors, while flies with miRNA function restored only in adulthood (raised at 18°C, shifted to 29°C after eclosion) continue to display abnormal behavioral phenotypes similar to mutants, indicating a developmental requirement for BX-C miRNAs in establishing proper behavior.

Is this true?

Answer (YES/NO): YES